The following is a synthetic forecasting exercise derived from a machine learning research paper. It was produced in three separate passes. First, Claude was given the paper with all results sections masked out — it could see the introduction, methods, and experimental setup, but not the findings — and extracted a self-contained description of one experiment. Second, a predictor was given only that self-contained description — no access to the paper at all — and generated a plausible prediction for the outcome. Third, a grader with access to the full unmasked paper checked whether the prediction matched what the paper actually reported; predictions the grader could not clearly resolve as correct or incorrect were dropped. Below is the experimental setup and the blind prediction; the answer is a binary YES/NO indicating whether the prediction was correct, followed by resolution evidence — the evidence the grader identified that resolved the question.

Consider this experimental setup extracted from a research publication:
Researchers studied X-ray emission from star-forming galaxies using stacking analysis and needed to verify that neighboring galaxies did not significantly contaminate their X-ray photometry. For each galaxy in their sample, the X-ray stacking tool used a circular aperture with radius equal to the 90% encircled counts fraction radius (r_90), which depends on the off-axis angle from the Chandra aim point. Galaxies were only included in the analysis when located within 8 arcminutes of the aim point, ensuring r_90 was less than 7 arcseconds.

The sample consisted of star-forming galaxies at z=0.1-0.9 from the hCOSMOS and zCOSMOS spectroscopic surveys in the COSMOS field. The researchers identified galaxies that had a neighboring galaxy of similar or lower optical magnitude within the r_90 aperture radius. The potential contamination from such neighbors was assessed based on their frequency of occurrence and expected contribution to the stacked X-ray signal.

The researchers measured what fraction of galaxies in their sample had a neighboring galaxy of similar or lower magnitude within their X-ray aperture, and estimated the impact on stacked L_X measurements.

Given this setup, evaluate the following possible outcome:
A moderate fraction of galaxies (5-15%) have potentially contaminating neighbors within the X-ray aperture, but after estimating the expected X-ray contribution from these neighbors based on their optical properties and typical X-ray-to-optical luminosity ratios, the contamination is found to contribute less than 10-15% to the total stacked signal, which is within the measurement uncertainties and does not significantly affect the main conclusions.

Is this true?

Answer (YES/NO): NO